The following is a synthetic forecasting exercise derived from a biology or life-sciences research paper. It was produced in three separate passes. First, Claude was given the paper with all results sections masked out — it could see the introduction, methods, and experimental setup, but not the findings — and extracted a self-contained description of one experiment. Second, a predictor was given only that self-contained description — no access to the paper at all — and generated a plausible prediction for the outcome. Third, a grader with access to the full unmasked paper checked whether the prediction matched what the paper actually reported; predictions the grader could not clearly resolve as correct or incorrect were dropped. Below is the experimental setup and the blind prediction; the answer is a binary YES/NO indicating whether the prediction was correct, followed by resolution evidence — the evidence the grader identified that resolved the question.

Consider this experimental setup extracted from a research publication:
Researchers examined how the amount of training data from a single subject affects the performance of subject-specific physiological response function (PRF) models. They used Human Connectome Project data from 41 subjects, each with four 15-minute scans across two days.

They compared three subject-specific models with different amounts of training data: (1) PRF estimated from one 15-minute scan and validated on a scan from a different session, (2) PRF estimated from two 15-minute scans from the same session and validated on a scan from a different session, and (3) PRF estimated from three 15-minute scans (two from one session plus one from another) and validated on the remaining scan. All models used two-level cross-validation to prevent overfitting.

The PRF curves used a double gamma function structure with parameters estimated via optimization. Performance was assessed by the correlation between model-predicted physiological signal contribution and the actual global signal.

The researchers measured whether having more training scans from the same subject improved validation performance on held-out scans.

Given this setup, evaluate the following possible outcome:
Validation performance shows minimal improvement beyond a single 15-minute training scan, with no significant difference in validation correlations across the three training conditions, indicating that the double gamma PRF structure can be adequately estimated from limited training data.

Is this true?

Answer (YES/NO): YES